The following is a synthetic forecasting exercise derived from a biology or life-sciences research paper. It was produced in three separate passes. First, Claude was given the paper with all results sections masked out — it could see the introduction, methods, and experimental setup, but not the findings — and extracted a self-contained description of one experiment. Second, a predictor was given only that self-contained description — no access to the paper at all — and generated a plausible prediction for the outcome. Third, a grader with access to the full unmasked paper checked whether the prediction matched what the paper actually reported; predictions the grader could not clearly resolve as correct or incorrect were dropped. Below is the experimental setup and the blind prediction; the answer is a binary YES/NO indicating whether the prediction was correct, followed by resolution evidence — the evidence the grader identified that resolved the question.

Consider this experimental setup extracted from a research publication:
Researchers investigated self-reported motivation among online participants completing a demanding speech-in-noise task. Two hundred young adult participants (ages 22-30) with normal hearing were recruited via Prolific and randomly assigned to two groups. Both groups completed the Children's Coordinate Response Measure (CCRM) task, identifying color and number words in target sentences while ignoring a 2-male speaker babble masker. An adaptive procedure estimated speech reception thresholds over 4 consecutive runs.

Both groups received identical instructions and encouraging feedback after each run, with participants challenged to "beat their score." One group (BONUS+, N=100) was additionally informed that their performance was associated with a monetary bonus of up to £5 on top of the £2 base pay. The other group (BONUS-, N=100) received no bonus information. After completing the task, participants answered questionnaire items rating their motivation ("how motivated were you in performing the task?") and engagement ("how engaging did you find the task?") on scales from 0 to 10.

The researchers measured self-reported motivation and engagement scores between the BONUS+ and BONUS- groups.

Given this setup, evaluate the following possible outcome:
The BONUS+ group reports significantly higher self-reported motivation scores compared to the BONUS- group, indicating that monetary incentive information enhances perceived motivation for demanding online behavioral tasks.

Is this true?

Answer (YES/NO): YES